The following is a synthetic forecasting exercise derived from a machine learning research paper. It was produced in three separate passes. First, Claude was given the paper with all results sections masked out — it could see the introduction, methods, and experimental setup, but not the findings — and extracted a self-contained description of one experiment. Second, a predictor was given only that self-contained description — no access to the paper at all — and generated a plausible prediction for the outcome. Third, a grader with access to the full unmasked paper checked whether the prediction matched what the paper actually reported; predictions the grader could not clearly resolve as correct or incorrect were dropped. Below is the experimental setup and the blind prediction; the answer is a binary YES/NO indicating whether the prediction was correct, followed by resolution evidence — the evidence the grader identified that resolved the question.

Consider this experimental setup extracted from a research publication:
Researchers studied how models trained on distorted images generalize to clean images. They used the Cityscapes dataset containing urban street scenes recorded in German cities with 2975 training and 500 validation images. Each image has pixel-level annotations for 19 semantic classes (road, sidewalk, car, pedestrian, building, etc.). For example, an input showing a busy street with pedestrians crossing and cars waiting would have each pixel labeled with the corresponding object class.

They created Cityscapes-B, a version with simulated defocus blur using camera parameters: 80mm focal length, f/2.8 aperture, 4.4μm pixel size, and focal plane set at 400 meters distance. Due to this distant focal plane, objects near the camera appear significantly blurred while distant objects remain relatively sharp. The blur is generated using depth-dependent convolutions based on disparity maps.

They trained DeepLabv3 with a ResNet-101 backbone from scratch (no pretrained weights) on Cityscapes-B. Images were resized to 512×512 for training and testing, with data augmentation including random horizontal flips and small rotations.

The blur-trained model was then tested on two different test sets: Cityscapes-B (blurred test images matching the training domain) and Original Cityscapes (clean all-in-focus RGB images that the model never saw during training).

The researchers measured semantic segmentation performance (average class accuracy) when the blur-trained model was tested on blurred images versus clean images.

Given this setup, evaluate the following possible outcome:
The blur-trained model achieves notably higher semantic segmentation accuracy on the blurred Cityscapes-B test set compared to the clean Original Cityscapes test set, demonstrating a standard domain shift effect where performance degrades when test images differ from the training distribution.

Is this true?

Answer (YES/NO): YES